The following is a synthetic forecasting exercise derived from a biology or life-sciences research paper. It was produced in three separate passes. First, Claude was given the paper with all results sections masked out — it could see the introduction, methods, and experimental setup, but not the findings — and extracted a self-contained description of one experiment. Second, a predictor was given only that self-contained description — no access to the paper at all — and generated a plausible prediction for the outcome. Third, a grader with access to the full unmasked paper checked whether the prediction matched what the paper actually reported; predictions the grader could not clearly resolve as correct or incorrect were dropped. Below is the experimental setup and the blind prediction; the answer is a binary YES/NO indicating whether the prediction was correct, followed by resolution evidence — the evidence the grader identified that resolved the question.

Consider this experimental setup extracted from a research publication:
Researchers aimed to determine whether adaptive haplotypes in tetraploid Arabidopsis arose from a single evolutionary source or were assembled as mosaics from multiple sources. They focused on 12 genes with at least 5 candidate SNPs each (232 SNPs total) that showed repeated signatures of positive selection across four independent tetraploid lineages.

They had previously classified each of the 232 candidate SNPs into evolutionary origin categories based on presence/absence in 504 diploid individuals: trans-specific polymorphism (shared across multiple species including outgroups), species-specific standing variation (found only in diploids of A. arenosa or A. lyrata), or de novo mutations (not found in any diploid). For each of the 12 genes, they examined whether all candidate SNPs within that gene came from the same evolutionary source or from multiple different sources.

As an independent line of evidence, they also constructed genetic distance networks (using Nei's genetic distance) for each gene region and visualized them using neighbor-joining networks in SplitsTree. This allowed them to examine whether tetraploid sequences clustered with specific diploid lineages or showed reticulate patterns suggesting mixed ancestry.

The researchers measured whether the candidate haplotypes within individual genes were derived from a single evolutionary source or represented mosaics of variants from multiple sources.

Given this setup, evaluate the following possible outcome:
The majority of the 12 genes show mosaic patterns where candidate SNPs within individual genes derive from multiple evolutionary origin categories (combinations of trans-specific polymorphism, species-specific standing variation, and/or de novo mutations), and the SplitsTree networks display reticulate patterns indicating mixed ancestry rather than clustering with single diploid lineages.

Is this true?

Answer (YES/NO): YES